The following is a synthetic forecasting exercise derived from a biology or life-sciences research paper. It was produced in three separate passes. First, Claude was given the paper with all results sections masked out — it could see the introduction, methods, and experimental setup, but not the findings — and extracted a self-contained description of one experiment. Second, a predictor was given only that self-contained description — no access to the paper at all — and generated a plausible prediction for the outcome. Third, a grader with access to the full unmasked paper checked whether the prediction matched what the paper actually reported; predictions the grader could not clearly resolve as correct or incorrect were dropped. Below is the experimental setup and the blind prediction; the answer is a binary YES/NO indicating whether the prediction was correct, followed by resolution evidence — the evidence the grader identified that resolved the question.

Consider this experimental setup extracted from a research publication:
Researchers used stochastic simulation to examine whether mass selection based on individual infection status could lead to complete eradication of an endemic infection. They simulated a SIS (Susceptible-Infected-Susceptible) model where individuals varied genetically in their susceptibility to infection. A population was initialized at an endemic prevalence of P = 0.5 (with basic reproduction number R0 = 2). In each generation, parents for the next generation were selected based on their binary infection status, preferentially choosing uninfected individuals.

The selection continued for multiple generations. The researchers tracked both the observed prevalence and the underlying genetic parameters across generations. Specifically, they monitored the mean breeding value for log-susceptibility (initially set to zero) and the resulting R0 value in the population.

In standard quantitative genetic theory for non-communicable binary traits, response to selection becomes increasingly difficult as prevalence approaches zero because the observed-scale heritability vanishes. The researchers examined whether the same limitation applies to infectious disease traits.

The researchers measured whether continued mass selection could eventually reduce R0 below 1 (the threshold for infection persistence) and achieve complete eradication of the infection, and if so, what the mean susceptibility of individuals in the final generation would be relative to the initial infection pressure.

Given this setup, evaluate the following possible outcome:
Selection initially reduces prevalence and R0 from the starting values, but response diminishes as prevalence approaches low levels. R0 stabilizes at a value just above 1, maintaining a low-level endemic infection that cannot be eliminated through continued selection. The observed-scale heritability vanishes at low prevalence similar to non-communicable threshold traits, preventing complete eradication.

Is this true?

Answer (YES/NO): NO